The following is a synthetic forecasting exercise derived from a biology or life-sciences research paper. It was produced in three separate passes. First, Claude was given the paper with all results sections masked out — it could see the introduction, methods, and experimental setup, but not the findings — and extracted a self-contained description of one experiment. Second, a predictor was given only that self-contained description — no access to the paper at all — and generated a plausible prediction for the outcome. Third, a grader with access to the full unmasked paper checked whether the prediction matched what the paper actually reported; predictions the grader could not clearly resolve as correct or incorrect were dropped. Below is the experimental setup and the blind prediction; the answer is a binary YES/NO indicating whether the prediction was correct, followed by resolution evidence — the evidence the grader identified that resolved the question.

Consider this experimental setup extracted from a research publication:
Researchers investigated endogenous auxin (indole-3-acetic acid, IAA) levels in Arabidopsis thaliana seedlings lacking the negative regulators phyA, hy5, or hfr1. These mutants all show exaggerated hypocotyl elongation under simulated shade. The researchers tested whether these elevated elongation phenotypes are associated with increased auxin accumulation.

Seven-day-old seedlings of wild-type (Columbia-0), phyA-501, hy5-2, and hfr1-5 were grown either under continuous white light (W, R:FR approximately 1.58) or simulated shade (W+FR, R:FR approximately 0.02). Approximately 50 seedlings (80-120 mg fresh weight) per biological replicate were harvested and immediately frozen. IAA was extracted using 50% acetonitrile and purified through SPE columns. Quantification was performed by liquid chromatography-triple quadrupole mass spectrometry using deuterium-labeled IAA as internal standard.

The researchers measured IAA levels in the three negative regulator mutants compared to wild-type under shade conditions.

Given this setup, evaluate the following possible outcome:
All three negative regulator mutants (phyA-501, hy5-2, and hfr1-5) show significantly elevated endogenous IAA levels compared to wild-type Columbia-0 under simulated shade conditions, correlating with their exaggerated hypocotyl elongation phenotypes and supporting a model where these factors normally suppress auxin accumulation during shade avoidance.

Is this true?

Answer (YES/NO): NO